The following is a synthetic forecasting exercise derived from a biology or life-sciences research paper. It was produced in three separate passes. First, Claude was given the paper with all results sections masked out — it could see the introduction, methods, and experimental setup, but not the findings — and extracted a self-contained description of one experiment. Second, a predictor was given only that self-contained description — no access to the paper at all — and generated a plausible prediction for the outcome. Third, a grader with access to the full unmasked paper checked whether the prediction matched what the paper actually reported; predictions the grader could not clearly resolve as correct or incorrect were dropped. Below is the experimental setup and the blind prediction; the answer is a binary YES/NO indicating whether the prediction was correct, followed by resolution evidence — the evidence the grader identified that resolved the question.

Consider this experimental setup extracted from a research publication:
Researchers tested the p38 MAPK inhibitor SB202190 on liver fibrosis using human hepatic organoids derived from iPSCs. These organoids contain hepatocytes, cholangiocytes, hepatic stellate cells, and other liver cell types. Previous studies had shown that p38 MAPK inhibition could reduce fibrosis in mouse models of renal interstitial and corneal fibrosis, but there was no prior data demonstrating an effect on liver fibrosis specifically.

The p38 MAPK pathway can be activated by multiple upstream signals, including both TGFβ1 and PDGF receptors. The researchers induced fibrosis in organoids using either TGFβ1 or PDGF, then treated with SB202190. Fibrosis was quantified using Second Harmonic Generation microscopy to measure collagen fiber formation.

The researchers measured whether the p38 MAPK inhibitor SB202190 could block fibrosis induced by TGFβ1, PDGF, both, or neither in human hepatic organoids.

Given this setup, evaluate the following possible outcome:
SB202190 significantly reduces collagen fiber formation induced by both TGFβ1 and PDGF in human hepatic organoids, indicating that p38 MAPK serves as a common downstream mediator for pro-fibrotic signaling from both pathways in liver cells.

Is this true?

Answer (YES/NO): YES